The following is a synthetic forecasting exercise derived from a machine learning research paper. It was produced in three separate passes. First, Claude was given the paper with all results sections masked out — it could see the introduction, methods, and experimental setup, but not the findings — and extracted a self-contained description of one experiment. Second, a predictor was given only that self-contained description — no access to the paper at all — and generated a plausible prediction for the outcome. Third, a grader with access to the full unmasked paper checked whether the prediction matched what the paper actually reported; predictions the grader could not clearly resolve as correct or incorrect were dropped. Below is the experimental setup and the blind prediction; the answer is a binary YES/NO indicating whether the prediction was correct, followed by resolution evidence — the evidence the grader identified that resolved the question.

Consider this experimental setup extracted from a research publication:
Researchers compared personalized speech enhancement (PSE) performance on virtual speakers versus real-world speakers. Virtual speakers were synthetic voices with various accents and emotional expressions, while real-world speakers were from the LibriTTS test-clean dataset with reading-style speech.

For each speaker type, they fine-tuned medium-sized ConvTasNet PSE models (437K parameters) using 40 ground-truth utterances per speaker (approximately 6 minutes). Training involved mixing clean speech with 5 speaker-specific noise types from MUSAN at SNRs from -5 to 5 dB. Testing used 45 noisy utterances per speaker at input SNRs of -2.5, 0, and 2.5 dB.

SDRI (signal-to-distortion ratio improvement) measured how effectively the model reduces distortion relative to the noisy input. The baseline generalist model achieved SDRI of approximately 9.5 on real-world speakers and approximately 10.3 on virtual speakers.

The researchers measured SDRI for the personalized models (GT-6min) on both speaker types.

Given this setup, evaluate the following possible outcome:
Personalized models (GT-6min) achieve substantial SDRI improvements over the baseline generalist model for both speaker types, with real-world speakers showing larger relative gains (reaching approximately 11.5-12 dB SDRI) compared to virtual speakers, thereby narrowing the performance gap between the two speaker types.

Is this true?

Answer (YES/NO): NO